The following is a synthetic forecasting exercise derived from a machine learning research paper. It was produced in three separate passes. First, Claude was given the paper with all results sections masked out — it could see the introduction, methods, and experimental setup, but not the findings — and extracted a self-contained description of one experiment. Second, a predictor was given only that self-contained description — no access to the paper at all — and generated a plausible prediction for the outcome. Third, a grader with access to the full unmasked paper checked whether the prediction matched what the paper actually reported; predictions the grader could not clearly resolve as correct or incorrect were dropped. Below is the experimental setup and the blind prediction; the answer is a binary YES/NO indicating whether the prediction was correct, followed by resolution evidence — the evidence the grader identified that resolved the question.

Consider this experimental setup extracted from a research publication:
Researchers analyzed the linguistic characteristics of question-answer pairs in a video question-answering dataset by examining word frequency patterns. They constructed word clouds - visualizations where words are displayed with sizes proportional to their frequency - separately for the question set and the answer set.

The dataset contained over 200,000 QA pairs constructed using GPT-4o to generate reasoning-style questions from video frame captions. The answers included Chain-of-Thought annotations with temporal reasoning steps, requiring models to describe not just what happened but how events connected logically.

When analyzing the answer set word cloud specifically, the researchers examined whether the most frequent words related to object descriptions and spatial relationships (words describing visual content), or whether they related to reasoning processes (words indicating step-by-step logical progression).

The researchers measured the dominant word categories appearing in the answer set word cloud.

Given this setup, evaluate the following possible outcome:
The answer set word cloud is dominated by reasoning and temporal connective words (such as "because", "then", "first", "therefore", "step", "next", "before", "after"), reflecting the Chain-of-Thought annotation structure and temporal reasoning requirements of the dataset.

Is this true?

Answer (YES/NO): YES